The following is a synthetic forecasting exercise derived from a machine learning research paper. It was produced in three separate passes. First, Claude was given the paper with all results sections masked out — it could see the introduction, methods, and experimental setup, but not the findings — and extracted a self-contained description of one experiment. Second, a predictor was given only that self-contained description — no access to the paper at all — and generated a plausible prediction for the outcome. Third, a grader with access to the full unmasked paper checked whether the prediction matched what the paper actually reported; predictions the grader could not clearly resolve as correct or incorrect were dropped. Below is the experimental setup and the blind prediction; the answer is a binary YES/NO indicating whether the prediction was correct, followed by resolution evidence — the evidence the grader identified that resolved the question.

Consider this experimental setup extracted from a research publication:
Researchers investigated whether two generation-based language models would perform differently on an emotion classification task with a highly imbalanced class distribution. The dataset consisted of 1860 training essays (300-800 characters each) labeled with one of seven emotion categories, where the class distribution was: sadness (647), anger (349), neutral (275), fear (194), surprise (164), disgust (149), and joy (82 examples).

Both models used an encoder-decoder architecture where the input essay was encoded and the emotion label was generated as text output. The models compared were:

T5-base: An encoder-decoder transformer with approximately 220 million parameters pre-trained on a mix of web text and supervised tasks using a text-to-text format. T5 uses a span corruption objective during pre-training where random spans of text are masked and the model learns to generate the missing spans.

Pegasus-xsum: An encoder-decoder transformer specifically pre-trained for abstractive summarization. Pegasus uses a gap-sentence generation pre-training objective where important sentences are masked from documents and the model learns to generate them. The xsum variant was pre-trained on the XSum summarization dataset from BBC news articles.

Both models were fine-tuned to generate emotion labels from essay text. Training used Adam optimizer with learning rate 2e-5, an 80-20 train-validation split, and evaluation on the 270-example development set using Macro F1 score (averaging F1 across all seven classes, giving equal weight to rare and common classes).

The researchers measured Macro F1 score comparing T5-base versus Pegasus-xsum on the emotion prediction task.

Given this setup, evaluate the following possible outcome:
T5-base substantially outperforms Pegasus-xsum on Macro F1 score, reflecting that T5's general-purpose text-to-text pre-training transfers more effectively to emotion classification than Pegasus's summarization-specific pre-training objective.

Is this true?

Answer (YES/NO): NO